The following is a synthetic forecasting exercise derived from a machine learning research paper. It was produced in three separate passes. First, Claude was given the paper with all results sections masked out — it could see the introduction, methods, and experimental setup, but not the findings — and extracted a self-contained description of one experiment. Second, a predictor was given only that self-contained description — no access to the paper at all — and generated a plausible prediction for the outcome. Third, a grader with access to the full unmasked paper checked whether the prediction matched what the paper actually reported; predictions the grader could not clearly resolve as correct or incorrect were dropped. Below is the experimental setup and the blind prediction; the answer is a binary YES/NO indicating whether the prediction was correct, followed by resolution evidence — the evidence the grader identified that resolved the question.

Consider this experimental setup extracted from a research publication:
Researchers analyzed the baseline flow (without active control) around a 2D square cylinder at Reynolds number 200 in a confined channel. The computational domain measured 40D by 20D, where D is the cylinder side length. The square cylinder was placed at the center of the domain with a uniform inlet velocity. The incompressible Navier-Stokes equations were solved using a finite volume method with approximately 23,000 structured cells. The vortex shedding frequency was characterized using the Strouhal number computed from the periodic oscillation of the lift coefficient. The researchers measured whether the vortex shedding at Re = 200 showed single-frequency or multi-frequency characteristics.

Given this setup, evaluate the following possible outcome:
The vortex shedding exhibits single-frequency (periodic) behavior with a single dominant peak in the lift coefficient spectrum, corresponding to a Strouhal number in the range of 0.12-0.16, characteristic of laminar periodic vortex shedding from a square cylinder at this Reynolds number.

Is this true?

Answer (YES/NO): YES